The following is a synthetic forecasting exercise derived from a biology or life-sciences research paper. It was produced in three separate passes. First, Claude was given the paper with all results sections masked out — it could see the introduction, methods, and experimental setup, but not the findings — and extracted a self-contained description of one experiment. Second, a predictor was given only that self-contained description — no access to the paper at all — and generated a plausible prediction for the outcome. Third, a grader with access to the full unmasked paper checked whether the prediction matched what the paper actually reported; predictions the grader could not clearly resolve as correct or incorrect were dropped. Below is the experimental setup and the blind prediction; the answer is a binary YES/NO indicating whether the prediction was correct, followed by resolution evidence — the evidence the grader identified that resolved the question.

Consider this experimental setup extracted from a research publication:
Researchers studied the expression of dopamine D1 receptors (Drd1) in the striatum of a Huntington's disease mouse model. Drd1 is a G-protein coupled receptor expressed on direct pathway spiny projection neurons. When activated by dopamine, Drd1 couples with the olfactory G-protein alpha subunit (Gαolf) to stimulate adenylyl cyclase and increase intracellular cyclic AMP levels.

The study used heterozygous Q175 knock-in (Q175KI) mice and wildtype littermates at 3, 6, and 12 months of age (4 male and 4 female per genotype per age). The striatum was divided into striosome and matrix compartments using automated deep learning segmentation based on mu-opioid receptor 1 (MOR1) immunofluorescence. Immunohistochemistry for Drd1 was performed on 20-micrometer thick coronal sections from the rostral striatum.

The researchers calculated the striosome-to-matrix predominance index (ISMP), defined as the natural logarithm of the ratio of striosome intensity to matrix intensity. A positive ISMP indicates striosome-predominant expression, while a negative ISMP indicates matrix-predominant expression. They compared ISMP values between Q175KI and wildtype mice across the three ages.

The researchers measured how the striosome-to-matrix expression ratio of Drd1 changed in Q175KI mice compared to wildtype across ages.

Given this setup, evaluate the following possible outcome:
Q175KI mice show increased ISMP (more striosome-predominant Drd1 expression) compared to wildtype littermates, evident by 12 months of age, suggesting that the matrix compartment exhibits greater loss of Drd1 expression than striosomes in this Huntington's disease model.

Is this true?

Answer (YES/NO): NO